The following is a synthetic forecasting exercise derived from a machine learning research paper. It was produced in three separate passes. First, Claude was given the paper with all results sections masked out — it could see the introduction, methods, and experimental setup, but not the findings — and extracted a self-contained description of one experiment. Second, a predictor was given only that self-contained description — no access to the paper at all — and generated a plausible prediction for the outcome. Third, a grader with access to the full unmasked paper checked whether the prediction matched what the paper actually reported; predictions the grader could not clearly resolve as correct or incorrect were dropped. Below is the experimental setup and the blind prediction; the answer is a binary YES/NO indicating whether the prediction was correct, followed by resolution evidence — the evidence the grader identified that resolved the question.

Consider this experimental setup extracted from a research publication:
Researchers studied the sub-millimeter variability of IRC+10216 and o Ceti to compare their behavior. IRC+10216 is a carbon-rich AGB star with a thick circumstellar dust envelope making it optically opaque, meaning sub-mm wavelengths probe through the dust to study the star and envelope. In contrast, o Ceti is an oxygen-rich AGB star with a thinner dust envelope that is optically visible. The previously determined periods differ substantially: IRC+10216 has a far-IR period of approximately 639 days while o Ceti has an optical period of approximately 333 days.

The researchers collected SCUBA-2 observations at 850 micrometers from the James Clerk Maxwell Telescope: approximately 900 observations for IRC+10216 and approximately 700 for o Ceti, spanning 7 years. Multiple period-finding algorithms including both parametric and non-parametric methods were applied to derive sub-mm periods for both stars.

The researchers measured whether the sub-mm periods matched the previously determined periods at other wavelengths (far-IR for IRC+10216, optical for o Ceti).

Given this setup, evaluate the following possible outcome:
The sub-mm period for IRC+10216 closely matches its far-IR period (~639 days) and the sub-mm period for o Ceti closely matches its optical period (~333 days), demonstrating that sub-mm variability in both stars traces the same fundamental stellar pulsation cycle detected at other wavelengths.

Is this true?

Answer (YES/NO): YES